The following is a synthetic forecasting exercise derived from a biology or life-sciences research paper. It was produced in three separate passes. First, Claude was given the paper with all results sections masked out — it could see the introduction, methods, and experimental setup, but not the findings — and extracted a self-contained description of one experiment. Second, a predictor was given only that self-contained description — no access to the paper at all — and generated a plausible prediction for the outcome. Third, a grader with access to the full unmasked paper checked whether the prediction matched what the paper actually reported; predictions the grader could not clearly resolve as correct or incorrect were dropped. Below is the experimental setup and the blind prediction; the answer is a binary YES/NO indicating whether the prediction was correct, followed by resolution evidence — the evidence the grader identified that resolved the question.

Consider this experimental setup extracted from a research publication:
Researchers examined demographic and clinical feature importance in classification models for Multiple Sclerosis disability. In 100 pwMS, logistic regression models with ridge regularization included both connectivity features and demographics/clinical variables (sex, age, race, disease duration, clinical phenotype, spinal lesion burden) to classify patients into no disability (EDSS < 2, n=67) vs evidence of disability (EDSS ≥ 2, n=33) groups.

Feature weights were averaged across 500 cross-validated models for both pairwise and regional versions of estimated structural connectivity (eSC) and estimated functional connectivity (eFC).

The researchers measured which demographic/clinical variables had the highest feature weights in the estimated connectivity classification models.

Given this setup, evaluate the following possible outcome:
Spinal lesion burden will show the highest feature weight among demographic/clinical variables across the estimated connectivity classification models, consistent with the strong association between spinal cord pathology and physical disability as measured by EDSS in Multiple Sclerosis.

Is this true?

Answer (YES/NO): NO